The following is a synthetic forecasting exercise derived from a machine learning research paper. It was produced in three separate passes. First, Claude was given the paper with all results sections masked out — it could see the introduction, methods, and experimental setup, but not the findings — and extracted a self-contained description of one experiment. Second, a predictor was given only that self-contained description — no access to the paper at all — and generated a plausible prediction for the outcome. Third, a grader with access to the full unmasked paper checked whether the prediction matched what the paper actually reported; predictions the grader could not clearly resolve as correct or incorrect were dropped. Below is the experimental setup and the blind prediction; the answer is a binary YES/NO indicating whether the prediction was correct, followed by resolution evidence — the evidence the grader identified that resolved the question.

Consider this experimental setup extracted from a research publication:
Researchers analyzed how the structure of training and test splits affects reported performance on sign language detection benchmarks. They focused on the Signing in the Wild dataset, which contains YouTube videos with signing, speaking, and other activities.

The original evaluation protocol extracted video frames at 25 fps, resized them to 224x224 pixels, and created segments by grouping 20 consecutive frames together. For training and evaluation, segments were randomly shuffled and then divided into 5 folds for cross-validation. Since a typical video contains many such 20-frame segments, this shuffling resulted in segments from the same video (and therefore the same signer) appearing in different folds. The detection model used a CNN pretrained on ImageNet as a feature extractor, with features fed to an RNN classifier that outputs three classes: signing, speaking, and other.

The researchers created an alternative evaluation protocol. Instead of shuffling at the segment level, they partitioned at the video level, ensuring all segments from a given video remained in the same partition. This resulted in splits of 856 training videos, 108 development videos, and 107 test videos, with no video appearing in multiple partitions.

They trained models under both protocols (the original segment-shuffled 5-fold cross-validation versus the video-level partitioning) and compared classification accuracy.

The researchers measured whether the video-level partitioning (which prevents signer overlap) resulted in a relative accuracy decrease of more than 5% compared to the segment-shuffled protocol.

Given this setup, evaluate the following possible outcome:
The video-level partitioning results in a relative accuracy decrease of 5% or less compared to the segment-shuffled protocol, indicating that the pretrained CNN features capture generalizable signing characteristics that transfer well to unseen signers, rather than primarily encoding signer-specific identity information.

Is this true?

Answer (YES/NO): NO